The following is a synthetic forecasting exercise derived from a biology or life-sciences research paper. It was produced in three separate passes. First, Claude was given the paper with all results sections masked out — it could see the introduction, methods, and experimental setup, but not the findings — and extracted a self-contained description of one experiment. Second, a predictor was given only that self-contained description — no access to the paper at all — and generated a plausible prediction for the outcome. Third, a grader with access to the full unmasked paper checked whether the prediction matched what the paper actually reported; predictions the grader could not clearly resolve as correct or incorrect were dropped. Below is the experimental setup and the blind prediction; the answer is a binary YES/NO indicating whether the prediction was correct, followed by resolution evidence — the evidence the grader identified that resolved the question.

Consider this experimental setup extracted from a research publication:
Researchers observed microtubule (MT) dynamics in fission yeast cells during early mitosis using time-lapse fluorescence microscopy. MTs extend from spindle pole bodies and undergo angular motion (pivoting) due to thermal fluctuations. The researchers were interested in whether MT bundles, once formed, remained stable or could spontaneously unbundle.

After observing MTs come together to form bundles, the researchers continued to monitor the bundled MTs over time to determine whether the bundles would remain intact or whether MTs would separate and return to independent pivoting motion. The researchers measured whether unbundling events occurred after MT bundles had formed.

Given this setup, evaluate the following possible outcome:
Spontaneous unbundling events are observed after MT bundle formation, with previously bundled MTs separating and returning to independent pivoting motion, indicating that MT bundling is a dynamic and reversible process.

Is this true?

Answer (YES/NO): NO